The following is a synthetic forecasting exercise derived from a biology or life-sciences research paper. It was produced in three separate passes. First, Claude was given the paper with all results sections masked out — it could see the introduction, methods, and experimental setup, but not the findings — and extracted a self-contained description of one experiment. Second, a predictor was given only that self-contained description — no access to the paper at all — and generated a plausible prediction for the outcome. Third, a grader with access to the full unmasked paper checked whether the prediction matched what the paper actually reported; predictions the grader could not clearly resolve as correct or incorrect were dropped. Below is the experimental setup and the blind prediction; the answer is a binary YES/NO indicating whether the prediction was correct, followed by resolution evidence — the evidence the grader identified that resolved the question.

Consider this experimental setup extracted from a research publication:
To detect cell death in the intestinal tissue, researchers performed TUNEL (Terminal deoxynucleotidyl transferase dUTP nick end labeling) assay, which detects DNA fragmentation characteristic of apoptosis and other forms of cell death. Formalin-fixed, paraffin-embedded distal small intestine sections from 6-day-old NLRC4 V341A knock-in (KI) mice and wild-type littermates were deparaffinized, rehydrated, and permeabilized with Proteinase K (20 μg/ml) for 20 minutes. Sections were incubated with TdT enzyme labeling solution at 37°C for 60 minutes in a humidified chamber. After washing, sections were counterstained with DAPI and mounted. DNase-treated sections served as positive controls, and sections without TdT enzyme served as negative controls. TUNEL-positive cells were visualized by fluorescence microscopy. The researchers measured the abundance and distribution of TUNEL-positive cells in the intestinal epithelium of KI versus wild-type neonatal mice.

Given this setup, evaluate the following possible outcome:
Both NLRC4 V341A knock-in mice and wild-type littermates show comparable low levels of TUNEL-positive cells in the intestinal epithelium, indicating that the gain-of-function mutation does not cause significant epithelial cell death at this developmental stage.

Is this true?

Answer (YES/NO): NO